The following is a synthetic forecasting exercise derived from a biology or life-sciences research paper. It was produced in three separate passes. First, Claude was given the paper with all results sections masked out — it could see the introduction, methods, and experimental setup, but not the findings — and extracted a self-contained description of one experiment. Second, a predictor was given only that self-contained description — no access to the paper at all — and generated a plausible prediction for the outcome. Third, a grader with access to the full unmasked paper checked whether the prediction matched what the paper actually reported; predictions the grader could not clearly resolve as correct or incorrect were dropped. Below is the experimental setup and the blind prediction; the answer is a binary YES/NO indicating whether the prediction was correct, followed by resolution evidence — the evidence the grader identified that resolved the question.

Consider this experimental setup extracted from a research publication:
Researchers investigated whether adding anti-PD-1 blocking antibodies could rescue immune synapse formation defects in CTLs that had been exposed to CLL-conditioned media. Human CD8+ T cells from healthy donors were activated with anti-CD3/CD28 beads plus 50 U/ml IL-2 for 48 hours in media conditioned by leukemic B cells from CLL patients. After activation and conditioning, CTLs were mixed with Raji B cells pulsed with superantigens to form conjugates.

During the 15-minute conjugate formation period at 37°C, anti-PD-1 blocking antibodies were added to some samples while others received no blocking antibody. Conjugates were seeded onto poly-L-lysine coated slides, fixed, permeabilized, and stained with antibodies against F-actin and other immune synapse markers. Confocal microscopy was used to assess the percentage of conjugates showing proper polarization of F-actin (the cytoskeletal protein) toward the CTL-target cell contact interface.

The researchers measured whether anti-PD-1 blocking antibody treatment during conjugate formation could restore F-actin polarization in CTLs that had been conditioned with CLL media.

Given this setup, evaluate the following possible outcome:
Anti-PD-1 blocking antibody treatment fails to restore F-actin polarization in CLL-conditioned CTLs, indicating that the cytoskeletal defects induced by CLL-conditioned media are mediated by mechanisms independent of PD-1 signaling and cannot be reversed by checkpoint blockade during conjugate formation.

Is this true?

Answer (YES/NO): NO